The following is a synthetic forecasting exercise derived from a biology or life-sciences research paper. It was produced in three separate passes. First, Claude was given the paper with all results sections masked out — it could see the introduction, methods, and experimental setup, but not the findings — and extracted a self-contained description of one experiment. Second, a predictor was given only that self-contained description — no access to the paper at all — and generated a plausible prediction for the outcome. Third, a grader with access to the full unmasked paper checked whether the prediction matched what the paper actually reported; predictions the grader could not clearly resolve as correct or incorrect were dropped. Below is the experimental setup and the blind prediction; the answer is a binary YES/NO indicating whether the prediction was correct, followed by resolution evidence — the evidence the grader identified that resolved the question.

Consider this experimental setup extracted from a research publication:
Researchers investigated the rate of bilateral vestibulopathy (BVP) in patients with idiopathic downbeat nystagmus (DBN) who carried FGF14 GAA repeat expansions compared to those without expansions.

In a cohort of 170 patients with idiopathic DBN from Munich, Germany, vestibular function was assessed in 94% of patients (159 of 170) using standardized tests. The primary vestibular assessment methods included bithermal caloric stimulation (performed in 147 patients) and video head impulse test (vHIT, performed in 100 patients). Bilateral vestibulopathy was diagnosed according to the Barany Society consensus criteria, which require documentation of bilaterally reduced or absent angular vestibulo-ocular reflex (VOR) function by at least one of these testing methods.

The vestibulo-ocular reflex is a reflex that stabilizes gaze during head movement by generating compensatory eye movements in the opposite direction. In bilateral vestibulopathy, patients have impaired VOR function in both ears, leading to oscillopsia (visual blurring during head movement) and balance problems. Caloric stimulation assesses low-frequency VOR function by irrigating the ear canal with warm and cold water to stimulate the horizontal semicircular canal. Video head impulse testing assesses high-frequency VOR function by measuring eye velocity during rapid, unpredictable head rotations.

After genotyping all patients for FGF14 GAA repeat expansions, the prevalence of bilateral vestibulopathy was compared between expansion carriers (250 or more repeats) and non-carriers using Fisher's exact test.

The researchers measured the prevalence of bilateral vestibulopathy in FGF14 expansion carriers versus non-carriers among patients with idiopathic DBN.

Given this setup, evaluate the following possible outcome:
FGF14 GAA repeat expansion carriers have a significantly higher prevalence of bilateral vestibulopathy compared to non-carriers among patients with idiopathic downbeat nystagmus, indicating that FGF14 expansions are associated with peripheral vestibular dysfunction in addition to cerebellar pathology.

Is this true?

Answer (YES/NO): NO